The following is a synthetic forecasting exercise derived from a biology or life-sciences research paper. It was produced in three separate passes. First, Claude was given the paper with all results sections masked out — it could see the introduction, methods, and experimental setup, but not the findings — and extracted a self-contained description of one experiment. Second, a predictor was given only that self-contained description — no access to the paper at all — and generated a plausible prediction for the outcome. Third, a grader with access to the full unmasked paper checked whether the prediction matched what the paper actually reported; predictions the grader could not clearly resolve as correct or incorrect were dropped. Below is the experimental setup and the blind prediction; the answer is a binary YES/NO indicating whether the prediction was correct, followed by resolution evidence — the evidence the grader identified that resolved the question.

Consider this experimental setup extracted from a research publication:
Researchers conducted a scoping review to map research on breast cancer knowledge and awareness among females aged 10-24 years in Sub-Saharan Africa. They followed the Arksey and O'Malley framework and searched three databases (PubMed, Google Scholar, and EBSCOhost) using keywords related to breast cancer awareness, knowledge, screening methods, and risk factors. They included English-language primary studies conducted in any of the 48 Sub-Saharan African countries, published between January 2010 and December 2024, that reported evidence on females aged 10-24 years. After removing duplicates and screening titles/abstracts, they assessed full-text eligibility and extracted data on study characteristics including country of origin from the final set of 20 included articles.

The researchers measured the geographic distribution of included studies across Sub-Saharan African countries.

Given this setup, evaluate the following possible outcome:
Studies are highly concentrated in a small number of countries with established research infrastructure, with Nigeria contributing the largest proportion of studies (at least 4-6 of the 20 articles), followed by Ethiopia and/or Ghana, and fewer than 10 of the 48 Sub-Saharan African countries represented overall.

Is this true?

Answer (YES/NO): NO